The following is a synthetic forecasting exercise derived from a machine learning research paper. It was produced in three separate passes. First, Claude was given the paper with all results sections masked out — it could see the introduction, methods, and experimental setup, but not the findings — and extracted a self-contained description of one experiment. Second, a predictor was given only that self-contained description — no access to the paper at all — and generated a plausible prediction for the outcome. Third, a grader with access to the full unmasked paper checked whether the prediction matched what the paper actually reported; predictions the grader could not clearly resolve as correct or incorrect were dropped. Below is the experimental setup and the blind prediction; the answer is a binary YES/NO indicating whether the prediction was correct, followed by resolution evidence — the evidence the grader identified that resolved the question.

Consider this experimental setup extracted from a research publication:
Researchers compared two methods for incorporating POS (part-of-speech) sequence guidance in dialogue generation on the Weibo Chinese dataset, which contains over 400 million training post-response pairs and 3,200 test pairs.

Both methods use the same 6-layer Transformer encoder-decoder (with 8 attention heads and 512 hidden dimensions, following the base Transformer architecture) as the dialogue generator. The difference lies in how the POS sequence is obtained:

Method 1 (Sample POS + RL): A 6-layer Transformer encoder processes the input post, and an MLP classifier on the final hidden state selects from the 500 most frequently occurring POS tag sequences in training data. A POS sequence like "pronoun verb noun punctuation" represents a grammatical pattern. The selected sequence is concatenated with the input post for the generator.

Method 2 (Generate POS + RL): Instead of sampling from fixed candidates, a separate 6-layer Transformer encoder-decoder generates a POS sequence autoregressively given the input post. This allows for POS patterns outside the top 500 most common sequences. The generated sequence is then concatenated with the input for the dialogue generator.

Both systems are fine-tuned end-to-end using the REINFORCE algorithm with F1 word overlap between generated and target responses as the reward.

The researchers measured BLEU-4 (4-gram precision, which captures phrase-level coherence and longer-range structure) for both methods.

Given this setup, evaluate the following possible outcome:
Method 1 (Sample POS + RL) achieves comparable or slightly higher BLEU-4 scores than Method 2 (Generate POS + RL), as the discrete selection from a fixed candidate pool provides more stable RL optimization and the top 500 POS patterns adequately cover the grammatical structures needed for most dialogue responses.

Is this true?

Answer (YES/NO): NO